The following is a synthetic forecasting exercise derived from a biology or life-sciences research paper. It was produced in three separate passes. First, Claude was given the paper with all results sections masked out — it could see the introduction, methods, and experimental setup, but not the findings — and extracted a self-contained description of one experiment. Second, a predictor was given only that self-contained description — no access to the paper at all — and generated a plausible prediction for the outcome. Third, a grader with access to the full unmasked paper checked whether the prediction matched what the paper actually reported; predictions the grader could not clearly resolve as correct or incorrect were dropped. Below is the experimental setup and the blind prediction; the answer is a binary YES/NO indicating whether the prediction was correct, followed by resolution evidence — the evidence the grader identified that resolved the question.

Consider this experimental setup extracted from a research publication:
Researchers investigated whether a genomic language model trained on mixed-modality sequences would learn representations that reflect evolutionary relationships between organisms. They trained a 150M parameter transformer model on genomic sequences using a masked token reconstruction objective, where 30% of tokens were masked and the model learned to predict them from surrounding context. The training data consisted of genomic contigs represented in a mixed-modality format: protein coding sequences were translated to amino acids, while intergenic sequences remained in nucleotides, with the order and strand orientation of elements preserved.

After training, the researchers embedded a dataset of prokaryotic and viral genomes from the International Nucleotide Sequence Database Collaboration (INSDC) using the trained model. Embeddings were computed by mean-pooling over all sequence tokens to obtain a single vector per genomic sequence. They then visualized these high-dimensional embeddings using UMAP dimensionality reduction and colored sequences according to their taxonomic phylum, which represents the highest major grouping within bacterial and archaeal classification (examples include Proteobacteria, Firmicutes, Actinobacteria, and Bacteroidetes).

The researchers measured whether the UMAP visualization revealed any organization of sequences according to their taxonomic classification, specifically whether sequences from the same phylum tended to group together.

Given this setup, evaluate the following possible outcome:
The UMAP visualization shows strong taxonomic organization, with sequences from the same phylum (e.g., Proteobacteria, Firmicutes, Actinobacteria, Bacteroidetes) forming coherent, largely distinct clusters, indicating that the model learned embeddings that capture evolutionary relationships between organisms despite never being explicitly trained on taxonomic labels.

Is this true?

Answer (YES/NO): YES